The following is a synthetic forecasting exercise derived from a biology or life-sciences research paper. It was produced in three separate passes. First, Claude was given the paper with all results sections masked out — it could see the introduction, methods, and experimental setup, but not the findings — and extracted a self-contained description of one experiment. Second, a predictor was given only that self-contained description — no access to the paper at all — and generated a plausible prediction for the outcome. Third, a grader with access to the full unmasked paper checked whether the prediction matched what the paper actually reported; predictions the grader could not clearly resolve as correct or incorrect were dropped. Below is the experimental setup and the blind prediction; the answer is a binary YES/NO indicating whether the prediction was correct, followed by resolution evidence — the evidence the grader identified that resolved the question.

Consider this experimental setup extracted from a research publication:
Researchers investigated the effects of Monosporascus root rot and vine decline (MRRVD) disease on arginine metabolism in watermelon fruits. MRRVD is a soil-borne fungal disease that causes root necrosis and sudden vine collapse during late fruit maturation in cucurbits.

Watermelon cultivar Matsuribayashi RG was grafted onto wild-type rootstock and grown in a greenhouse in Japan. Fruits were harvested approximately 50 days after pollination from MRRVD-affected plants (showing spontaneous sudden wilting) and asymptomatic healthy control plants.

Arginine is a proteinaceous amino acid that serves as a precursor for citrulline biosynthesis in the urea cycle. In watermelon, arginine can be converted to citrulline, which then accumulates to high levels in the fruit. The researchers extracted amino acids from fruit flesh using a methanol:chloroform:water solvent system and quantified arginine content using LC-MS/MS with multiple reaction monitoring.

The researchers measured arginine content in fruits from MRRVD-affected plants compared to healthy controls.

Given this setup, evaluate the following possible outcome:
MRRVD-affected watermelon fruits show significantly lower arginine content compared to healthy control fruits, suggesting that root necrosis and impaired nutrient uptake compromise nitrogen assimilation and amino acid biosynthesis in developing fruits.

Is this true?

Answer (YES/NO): YES